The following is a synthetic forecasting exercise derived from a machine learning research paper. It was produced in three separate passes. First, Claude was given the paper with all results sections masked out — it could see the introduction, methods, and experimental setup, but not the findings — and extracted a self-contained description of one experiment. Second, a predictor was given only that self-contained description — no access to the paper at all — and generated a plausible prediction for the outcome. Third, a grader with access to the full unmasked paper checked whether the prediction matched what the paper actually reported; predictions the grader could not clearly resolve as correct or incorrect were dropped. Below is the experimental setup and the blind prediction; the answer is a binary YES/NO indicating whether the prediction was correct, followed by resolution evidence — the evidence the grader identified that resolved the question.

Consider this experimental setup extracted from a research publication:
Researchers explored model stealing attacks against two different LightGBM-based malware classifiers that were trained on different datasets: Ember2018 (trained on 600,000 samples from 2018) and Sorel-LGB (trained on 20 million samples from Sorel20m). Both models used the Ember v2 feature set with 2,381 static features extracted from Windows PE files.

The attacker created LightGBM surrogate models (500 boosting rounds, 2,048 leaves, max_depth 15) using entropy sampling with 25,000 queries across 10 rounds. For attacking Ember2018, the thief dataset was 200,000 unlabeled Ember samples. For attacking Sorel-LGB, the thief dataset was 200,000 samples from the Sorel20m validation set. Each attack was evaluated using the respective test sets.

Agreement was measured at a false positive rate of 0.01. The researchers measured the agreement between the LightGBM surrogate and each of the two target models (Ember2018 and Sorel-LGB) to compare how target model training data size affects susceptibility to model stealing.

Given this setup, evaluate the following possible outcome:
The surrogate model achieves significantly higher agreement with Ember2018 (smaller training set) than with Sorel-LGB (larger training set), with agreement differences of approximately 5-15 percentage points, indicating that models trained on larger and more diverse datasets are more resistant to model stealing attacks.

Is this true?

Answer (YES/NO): NO